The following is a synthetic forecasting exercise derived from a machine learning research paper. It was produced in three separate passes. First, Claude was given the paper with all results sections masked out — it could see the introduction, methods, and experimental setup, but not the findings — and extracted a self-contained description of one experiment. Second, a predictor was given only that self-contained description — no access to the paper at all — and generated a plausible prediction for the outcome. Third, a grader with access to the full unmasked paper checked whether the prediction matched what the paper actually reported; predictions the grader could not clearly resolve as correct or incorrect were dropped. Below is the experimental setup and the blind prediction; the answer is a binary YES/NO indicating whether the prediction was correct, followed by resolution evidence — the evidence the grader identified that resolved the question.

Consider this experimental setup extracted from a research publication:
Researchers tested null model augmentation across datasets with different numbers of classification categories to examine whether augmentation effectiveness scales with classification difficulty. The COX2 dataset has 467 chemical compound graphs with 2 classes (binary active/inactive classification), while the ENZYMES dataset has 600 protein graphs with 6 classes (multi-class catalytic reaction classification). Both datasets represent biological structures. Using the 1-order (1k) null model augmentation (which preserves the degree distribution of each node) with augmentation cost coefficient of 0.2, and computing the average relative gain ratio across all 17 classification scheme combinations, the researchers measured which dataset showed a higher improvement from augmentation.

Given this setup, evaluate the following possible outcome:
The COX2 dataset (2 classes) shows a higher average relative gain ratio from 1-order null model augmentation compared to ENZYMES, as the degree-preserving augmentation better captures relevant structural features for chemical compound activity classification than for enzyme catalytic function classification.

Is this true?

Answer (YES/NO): NO